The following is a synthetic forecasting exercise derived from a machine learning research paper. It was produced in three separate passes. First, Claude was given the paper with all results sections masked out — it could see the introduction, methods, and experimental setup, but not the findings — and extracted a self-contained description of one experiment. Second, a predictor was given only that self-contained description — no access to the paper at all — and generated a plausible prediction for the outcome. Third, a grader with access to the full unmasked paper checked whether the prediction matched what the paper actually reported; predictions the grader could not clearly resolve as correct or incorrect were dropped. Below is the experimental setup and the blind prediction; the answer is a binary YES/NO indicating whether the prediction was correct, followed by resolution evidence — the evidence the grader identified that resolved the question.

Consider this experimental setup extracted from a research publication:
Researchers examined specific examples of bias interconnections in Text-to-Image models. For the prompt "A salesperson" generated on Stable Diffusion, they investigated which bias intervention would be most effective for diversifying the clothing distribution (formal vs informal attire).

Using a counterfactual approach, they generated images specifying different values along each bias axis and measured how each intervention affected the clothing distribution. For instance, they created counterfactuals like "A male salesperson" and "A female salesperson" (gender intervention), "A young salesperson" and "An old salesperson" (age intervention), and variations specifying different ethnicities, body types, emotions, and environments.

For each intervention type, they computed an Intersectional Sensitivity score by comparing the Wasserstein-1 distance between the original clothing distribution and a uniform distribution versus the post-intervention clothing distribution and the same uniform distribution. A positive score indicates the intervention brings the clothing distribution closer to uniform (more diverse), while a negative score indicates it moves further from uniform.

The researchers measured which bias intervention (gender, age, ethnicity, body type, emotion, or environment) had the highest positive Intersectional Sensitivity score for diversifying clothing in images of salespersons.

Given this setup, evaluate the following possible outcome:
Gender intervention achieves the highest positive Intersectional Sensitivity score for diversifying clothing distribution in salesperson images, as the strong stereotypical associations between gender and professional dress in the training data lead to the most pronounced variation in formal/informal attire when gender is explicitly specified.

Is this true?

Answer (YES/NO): NO